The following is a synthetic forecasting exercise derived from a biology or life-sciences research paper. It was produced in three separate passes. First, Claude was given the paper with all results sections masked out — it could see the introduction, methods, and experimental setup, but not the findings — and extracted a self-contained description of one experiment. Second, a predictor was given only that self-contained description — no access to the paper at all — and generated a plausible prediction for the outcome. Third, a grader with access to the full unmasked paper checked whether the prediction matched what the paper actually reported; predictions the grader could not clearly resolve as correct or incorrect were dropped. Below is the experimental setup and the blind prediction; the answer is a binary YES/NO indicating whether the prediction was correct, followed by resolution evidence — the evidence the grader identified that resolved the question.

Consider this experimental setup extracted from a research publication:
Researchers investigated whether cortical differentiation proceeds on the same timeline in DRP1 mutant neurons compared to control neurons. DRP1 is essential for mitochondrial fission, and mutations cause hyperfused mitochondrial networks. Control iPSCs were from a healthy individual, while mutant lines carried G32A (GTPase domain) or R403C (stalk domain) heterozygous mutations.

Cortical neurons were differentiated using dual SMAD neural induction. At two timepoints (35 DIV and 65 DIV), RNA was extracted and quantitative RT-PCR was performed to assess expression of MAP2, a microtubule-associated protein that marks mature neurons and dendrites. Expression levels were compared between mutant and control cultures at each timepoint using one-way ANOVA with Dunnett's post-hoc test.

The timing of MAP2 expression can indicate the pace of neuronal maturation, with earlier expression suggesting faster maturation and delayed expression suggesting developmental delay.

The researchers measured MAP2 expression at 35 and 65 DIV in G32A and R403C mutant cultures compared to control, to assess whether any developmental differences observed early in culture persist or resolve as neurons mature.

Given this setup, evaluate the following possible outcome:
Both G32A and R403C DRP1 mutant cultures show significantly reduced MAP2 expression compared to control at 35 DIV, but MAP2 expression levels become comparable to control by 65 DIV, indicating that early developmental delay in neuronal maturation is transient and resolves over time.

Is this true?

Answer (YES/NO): NO